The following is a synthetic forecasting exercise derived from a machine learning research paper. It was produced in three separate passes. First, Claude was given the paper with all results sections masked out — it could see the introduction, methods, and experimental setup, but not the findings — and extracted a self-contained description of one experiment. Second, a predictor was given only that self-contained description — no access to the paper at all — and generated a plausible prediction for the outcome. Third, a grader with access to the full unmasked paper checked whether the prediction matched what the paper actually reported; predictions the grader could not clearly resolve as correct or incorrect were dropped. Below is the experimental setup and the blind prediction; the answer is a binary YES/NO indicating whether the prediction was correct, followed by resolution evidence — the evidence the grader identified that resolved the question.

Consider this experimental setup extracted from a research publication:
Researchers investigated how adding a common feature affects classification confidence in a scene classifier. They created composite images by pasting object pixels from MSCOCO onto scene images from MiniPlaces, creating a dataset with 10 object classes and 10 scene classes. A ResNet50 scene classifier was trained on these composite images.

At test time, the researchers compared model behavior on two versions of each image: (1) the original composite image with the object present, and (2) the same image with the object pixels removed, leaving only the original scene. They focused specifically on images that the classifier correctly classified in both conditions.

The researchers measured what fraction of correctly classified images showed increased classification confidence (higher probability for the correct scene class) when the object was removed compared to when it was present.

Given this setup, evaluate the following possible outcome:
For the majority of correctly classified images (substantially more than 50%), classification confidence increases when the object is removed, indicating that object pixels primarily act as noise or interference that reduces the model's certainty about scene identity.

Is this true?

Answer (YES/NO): YES